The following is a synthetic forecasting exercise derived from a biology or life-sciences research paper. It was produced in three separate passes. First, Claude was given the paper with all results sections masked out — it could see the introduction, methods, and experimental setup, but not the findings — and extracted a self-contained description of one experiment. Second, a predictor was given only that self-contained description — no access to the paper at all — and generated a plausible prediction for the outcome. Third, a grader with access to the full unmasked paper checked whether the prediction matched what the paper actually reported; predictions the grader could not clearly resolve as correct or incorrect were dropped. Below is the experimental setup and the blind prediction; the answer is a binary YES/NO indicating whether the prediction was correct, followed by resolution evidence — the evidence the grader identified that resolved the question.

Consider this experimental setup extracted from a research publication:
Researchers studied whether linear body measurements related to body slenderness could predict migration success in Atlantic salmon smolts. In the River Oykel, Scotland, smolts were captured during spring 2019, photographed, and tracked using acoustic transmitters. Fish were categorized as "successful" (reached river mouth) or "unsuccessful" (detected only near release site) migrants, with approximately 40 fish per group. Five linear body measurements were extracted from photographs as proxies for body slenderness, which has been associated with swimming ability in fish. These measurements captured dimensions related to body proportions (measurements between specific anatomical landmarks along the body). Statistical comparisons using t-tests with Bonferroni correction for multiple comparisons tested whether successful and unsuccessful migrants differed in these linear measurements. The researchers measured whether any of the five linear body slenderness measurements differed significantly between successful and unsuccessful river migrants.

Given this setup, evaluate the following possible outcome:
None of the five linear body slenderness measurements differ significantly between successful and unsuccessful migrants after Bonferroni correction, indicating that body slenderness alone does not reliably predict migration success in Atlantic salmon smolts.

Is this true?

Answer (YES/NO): YES